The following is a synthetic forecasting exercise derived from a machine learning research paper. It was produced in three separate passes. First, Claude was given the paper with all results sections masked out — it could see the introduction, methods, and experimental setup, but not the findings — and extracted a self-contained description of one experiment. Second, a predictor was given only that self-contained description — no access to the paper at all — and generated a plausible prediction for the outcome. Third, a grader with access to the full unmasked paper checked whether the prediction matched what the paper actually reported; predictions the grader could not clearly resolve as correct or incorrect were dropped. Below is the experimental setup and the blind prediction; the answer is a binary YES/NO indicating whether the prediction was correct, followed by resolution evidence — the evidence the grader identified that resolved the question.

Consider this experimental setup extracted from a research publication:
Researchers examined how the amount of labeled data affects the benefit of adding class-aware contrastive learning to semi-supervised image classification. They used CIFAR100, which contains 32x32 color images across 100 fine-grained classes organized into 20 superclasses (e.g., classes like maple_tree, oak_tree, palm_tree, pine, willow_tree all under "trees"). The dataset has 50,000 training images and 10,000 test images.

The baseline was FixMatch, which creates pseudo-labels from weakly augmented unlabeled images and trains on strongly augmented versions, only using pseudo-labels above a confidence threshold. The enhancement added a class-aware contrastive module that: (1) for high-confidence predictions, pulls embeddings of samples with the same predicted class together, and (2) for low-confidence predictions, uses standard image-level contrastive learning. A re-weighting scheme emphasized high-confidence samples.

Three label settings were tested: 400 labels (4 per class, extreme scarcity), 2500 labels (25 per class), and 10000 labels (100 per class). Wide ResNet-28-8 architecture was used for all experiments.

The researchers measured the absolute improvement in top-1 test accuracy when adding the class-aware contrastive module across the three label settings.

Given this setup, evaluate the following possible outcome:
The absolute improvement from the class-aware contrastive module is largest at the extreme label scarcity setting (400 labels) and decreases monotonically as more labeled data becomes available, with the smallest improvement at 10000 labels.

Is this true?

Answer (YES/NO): YES